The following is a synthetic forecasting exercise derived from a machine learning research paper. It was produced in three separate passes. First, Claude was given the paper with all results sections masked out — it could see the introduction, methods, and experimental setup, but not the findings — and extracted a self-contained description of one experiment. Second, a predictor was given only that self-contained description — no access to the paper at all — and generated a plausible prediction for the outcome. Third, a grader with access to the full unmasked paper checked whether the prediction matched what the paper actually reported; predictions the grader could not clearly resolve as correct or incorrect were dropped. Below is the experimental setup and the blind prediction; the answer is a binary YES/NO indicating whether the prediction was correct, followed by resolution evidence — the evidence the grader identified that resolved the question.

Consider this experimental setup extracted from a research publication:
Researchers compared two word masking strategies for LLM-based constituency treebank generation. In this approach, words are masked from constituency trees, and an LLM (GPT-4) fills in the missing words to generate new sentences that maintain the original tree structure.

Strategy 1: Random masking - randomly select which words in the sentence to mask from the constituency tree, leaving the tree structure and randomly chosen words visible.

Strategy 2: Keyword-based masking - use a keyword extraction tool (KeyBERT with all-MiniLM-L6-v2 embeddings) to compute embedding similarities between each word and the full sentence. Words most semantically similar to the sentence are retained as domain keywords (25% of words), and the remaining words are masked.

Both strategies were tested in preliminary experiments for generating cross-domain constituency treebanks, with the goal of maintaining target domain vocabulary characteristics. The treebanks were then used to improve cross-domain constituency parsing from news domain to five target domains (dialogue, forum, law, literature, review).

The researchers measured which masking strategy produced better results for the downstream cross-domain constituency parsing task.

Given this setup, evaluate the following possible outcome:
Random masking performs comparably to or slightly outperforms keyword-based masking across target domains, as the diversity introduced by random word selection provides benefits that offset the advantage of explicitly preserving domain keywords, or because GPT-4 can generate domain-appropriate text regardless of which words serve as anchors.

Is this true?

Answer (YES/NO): NO